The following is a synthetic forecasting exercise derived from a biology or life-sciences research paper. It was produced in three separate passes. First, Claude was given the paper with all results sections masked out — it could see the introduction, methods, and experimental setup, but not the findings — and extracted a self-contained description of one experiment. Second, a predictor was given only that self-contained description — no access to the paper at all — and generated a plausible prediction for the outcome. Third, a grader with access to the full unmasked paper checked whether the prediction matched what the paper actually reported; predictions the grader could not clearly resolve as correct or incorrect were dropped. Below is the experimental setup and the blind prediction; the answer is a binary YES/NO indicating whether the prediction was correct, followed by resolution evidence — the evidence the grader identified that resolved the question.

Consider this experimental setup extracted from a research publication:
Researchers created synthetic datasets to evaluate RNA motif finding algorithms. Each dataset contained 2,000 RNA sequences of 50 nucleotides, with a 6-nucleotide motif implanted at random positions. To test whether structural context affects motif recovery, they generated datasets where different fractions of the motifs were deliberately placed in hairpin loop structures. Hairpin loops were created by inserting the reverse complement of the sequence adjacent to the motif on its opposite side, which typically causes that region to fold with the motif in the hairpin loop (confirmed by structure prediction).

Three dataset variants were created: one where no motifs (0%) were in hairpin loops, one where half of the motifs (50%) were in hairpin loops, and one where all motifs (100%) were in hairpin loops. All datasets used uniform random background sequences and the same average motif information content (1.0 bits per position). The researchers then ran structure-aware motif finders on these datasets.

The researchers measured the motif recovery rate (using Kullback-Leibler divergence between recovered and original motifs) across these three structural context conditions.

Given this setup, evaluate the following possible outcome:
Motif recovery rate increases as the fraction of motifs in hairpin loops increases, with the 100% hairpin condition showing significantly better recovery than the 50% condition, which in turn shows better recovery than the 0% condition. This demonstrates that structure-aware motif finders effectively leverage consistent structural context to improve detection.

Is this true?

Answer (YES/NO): NO